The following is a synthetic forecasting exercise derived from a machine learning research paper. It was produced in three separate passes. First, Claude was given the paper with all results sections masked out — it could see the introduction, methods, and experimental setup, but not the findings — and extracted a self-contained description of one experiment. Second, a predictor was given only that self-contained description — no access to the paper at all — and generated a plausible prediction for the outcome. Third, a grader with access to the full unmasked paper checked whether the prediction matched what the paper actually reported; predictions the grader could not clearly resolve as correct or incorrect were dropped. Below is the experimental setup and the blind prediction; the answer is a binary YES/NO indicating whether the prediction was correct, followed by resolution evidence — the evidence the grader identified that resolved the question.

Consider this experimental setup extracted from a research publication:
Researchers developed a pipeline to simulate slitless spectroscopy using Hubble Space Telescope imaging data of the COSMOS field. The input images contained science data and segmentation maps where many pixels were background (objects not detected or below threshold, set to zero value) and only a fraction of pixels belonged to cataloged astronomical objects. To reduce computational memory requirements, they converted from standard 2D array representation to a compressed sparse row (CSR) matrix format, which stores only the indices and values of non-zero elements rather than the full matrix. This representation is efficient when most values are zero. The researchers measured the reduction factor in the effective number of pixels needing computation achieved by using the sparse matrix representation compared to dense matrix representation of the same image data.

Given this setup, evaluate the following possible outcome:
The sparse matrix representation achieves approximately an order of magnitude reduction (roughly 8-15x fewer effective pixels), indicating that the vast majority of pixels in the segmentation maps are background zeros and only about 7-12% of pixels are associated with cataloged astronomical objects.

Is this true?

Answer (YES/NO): YES